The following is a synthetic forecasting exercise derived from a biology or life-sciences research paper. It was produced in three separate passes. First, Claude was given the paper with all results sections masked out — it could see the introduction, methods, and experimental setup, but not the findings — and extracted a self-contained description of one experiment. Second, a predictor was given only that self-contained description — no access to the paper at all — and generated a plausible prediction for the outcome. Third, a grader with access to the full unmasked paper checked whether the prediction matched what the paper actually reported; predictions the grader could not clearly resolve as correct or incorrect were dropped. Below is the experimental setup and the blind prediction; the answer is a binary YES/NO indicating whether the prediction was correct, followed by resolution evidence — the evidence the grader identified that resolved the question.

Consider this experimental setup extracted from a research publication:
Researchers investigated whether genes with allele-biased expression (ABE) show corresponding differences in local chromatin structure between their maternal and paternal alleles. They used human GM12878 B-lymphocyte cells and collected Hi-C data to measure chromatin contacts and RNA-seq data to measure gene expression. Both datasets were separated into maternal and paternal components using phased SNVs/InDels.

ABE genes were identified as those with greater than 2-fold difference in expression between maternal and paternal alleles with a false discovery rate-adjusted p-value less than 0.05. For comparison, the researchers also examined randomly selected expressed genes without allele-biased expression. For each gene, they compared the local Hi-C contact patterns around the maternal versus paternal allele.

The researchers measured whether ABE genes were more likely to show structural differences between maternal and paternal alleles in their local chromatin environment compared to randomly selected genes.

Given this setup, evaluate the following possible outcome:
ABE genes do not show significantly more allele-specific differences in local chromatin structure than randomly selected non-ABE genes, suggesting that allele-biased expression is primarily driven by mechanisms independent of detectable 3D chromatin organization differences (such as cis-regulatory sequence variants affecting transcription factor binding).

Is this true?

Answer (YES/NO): NO